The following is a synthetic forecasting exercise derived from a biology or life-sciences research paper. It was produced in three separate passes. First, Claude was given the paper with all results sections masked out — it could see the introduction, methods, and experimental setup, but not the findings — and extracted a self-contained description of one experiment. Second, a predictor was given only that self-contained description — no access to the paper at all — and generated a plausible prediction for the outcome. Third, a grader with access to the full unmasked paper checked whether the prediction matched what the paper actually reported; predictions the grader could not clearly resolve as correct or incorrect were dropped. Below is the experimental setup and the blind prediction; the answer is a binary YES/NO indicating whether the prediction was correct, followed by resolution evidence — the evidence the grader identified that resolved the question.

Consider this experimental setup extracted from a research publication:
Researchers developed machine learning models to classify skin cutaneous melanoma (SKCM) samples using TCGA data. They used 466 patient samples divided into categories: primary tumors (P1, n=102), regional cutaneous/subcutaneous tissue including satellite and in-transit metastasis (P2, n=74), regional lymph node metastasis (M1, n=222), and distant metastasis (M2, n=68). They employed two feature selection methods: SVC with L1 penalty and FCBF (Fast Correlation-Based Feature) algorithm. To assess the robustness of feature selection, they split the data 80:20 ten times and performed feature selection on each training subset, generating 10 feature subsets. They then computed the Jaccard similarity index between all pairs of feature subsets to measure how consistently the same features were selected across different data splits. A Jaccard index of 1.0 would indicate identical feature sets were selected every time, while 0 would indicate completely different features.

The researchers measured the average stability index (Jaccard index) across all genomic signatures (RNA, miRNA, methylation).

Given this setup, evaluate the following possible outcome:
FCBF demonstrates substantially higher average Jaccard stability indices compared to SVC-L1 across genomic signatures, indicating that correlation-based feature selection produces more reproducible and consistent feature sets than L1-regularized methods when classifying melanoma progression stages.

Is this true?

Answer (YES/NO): NO